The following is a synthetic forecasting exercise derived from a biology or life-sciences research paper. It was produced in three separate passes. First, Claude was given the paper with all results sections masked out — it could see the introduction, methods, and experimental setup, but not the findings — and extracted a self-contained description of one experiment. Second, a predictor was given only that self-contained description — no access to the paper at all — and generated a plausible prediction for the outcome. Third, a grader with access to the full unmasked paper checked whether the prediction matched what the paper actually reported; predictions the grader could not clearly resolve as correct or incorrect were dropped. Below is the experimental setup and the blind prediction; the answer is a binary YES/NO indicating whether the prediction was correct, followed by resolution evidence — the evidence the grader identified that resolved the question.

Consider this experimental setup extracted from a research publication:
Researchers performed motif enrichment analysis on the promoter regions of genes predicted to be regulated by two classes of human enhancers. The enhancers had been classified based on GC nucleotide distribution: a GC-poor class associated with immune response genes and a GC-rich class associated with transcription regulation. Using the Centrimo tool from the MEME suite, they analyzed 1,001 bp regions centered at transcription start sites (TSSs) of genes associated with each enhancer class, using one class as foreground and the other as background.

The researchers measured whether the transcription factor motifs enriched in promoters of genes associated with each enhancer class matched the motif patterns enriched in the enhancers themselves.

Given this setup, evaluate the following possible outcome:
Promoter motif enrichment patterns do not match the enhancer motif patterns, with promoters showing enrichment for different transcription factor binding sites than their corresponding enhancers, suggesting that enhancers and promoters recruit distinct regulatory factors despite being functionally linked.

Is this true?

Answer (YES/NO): NO